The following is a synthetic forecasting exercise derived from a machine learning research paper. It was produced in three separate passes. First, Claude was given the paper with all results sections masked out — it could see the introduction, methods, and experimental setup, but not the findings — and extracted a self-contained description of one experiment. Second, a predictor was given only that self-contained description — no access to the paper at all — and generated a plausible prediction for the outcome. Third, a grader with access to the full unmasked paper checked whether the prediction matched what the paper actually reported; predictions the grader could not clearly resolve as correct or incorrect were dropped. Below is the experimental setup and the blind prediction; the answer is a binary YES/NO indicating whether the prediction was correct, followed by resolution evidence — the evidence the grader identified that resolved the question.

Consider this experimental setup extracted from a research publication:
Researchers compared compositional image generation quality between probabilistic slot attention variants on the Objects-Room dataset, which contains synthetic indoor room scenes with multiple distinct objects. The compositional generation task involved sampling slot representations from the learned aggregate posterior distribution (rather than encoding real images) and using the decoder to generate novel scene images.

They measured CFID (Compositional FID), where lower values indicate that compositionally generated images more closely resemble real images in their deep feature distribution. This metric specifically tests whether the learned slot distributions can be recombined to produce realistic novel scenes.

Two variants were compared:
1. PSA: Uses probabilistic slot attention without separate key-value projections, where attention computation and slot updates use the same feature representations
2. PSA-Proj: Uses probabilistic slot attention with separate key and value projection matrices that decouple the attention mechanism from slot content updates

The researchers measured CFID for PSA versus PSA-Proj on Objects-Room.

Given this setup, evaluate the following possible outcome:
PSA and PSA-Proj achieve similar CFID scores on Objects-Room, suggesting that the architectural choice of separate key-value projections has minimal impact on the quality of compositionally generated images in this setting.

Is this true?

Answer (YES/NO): NO